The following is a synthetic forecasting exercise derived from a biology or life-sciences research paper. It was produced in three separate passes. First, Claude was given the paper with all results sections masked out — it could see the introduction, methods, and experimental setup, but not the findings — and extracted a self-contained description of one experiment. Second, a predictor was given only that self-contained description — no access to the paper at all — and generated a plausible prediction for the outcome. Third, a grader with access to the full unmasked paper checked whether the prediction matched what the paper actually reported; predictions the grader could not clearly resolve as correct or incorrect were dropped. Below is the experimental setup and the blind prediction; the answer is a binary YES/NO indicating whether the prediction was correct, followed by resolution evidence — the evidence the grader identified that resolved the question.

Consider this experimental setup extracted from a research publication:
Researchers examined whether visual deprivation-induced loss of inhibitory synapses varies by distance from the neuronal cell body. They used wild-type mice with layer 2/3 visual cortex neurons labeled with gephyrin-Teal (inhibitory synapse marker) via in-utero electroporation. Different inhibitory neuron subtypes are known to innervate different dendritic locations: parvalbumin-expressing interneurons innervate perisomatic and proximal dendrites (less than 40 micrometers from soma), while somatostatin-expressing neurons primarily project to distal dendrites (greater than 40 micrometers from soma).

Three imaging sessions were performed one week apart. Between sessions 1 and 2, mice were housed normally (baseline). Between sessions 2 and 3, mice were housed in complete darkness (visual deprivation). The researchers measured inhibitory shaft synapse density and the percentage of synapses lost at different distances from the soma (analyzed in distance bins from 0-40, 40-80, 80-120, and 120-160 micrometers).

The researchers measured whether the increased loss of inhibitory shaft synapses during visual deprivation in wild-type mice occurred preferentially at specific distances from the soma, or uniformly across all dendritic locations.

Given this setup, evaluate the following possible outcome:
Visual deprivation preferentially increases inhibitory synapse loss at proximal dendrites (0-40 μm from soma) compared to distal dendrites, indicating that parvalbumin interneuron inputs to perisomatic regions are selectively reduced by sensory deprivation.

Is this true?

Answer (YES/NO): NO